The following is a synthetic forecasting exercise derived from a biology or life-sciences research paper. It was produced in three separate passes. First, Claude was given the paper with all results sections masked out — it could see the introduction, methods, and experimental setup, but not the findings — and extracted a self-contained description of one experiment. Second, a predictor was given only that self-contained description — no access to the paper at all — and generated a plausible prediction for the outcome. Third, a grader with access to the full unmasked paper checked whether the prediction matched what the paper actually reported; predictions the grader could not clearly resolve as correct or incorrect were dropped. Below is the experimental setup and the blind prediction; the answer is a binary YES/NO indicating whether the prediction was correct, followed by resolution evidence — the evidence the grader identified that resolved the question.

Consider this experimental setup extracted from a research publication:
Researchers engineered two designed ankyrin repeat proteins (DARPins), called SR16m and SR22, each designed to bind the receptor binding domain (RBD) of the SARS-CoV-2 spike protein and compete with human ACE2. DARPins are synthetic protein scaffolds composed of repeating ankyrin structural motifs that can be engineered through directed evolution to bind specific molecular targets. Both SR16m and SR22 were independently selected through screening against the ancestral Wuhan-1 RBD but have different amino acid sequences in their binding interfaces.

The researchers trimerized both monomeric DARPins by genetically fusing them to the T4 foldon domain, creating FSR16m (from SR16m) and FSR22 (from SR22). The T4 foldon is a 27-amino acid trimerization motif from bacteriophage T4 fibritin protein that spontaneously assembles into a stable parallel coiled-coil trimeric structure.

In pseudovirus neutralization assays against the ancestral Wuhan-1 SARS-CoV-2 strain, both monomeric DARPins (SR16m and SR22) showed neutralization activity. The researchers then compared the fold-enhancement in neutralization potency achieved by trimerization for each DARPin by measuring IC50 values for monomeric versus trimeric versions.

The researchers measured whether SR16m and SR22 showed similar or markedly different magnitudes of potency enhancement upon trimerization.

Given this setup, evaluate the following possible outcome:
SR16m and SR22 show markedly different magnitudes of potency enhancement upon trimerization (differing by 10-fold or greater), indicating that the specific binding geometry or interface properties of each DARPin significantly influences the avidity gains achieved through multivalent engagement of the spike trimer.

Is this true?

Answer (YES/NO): NO